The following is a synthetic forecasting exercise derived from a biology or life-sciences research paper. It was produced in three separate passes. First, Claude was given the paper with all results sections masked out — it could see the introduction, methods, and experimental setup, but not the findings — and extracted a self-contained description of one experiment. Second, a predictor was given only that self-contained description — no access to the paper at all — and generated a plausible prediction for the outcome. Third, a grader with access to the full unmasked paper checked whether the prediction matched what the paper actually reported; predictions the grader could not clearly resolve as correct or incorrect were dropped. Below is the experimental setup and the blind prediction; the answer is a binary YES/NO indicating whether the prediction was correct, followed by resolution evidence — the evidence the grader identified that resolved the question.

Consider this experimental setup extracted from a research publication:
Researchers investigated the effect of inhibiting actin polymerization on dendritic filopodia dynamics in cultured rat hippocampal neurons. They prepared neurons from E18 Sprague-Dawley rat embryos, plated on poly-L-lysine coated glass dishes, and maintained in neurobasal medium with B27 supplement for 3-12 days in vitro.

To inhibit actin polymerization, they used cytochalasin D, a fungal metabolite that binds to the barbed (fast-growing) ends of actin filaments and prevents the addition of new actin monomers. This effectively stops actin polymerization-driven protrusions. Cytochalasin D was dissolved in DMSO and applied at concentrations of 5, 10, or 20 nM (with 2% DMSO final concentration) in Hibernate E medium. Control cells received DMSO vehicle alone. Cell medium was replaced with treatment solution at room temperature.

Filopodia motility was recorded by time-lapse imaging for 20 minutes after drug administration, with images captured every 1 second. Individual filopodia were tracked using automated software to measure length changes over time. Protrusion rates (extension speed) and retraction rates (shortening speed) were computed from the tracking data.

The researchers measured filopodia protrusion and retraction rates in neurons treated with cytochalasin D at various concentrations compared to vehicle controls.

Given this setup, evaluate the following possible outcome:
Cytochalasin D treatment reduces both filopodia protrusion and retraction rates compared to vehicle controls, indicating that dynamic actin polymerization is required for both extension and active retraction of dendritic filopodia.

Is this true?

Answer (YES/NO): NO